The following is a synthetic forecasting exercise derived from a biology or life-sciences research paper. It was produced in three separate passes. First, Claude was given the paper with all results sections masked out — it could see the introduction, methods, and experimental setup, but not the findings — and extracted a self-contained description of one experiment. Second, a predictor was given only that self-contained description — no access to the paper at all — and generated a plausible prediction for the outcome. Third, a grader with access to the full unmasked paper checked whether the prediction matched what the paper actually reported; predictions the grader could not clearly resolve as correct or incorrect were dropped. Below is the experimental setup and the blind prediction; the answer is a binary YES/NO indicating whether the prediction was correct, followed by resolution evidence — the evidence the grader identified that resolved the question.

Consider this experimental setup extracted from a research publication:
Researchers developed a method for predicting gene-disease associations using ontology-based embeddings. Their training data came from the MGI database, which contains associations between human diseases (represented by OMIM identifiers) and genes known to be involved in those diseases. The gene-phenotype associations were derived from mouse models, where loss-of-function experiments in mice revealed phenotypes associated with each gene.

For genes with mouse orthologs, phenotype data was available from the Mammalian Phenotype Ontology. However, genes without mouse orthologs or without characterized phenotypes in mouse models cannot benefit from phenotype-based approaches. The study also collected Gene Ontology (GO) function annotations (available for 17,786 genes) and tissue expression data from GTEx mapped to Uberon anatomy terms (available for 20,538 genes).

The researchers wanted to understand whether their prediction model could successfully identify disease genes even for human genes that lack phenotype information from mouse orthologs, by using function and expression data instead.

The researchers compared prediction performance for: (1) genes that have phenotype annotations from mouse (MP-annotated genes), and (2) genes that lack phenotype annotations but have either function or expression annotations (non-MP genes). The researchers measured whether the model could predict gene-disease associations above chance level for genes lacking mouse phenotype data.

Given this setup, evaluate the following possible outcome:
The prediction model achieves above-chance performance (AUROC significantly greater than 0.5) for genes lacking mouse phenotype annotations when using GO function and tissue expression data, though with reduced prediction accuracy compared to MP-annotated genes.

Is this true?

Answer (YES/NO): YES